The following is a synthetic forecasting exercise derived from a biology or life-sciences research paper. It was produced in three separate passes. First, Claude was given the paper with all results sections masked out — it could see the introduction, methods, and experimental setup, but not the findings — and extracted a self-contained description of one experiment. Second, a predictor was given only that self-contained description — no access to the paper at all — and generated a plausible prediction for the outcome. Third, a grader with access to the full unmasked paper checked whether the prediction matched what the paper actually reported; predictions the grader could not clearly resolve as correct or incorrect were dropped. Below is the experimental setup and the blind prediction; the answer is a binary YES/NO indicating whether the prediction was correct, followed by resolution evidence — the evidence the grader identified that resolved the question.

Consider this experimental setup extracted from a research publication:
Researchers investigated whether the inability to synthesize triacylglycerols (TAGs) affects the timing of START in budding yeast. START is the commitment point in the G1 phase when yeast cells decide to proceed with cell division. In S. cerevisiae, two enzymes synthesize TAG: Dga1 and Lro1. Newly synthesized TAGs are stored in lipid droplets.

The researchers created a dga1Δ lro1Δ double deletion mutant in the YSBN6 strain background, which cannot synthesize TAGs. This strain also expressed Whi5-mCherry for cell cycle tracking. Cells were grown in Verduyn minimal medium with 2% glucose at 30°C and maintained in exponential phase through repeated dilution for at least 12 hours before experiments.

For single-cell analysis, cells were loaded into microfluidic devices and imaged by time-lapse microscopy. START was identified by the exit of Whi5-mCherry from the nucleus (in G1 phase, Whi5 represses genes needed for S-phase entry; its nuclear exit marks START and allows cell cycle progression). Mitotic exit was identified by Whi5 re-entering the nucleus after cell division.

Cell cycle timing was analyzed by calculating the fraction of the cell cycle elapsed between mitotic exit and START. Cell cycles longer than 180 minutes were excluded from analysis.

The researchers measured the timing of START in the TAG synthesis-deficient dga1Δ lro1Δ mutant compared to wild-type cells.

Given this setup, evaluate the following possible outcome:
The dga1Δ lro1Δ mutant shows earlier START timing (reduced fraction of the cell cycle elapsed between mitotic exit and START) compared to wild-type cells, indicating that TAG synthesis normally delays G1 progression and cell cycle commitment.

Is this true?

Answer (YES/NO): NO